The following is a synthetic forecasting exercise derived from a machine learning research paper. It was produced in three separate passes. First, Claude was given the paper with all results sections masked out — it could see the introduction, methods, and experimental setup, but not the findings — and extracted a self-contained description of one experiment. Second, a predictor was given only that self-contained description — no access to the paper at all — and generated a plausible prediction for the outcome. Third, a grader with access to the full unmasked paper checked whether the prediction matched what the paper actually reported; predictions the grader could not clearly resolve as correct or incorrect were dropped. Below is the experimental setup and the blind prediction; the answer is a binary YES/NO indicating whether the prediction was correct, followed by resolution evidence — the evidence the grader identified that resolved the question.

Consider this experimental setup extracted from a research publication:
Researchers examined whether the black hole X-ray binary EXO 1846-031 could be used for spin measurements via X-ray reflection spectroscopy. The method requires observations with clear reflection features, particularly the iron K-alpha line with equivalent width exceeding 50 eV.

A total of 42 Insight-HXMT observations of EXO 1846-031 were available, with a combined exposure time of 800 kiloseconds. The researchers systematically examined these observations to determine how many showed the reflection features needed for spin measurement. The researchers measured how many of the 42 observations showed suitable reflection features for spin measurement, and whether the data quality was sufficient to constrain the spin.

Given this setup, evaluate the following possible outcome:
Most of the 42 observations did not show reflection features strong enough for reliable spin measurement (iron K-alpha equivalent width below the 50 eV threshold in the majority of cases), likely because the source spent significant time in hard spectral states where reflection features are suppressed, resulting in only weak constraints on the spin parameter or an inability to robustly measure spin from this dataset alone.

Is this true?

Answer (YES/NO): YES